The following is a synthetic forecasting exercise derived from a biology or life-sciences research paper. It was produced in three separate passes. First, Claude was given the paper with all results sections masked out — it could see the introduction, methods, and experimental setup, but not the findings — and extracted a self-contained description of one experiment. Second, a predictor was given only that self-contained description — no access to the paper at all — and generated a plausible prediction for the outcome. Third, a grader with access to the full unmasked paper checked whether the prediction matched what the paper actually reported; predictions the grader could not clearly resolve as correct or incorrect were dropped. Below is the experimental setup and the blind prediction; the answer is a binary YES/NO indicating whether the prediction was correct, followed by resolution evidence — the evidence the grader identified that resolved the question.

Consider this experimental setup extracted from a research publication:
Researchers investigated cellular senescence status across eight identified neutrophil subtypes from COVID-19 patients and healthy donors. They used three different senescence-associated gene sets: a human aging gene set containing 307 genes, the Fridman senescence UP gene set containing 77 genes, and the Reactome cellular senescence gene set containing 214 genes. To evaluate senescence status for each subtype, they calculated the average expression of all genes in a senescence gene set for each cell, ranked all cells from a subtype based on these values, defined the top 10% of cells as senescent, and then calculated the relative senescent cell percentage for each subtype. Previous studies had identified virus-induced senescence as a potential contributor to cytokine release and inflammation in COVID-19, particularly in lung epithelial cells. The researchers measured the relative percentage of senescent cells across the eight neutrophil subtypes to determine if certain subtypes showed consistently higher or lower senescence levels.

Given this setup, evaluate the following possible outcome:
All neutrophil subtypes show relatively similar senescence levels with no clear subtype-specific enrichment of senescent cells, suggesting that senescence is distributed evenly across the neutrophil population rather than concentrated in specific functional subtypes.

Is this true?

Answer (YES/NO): NO